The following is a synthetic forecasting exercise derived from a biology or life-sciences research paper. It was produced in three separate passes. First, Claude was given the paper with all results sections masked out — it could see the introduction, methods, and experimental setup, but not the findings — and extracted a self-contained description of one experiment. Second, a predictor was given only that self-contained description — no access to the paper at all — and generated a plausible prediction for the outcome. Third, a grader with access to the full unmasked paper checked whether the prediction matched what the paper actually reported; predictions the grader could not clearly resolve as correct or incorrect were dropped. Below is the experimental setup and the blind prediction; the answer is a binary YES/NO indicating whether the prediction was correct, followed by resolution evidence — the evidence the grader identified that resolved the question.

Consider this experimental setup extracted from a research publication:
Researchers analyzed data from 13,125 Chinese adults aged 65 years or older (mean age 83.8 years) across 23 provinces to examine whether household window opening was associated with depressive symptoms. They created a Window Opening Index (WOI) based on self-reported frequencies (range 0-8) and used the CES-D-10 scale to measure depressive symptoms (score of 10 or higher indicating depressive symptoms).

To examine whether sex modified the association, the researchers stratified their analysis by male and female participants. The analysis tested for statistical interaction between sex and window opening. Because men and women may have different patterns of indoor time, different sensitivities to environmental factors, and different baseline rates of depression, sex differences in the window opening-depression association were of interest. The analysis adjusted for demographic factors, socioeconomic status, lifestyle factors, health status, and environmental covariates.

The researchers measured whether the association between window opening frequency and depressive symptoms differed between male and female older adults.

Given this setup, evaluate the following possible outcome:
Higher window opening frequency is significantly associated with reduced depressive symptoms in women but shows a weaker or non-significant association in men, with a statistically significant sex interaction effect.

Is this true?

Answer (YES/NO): NO